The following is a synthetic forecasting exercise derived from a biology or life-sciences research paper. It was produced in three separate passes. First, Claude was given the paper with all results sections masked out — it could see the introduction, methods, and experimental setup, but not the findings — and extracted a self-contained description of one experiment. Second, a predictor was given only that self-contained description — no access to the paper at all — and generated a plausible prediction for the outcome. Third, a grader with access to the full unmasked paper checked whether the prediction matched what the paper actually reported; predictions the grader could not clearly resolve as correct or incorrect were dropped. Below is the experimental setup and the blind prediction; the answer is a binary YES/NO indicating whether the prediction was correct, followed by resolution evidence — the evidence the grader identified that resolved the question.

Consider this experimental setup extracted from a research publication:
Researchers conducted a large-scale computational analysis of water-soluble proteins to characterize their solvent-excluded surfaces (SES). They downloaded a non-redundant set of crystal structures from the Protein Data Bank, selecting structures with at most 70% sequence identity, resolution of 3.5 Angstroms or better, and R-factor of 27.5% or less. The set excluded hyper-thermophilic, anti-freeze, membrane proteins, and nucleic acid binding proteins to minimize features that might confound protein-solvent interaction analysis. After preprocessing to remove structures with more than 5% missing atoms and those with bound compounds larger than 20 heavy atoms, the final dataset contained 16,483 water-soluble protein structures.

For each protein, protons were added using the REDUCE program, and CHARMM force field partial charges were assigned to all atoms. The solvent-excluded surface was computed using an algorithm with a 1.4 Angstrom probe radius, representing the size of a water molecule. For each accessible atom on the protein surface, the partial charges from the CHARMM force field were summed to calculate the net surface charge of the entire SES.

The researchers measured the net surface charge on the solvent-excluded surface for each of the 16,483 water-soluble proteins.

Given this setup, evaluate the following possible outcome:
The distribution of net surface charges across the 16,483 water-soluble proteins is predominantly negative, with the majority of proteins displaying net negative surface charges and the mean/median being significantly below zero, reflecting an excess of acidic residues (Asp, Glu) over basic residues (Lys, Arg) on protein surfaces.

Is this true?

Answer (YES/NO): YES